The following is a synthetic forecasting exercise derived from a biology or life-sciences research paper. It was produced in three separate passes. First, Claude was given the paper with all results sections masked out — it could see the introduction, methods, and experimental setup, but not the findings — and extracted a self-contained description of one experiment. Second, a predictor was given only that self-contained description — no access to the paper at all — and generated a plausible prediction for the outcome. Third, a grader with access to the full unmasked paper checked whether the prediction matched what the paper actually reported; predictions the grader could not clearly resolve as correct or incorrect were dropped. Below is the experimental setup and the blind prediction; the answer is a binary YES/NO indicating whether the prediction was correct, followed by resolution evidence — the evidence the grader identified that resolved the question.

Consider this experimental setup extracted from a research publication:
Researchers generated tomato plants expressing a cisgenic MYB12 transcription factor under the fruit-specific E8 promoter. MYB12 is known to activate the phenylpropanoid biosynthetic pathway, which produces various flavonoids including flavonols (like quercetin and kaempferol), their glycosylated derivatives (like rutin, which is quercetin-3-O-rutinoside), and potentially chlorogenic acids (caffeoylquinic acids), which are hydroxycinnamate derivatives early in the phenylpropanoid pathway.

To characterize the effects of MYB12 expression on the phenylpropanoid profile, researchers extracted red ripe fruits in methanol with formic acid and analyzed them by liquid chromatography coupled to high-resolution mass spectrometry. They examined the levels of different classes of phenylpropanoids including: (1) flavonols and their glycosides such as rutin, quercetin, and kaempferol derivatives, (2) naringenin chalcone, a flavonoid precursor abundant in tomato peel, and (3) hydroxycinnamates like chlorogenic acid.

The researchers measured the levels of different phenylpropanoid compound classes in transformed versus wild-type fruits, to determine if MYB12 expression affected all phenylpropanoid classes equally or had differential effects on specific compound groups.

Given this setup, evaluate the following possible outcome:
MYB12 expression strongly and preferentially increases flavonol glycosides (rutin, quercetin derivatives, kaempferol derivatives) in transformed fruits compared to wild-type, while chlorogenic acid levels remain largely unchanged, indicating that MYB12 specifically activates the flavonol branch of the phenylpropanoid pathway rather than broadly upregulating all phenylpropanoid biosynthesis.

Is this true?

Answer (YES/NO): NO